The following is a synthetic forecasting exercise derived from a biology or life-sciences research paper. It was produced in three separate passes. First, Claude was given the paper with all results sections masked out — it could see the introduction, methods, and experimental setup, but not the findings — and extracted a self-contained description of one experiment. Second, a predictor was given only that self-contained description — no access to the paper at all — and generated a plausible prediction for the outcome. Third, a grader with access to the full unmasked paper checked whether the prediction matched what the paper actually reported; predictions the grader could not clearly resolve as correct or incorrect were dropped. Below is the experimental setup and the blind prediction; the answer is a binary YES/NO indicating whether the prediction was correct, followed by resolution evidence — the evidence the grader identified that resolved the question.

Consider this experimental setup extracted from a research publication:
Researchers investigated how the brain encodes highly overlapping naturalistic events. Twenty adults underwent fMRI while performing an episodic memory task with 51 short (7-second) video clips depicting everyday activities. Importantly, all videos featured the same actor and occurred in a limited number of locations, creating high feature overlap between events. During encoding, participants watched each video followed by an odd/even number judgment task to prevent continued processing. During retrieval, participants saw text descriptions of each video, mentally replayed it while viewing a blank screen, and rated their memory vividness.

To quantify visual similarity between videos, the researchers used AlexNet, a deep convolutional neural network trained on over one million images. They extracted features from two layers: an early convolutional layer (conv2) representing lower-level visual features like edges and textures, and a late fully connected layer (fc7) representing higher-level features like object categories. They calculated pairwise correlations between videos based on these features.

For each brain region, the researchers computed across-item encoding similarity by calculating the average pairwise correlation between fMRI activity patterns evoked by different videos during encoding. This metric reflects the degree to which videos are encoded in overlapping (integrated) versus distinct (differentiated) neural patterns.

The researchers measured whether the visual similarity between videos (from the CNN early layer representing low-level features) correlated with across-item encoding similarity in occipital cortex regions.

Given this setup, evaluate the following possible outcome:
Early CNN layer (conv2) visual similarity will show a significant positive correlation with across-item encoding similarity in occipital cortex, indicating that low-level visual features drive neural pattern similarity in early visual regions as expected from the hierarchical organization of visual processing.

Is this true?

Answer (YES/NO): YES